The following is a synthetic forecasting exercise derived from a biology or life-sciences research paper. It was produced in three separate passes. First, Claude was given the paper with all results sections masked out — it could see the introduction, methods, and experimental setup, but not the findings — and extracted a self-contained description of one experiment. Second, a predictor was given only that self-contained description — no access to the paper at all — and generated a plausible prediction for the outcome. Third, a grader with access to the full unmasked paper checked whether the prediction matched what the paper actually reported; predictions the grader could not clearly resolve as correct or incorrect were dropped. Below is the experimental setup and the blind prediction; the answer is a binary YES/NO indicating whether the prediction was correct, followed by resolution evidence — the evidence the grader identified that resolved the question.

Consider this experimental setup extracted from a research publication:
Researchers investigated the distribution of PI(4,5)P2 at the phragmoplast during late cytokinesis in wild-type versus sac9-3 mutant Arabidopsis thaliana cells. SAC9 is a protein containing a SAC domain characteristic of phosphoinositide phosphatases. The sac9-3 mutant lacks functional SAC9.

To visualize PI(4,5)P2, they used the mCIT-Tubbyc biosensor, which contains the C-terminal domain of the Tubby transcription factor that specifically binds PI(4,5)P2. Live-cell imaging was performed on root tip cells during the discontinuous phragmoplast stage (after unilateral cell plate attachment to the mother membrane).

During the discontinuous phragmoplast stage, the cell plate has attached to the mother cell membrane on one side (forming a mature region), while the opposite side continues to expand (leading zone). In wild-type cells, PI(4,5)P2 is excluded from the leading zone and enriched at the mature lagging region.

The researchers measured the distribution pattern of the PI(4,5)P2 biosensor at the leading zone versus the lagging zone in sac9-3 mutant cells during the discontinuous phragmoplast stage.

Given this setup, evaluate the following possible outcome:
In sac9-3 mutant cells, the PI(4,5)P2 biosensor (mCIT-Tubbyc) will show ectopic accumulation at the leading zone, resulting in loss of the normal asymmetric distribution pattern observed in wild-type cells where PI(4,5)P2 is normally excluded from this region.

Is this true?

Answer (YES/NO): YES